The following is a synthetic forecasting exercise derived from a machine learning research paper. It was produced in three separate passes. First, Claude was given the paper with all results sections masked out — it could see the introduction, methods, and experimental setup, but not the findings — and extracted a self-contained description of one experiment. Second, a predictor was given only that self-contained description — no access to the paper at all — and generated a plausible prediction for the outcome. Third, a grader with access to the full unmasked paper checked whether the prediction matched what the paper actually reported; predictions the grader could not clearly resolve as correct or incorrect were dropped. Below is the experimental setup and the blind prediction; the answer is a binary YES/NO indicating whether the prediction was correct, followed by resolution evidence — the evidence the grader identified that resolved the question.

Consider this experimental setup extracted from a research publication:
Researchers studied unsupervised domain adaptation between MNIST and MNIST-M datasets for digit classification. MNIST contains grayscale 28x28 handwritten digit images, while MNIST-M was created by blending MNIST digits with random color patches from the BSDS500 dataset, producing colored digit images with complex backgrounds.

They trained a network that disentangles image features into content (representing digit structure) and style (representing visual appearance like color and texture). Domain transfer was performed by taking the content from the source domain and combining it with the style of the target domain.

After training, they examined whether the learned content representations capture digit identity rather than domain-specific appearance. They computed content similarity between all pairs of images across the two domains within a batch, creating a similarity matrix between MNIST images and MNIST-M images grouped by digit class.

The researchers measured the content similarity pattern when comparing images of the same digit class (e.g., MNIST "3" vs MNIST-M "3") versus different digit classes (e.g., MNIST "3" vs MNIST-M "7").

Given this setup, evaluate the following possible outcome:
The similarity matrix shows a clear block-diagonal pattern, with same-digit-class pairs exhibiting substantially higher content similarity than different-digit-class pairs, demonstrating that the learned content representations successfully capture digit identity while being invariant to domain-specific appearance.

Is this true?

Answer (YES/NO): YES